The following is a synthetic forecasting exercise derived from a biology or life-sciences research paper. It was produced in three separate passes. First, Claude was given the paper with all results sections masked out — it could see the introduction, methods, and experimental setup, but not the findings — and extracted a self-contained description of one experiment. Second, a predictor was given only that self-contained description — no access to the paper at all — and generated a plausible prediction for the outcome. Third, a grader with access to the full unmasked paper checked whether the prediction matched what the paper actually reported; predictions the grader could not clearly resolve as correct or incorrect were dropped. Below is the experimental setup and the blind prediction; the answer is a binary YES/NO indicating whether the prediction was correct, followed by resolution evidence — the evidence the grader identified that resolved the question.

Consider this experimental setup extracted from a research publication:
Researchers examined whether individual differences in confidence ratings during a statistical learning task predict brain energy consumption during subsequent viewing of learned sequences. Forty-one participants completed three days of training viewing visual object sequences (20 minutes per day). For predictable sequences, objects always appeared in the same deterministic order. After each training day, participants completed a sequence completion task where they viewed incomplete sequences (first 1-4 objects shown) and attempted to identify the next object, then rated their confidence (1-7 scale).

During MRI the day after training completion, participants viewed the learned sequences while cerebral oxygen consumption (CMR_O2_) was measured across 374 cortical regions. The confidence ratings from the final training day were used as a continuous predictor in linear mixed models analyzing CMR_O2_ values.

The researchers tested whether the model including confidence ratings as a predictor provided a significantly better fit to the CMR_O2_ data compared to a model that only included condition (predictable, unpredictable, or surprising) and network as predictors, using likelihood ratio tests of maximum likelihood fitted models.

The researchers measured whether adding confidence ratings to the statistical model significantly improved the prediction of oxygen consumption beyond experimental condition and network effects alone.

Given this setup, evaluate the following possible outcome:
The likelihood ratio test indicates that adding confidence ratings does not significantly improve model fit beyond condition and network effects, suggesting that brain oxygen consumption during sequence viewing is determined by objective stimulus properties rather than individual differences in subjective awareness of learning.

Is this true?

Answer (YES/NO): NO